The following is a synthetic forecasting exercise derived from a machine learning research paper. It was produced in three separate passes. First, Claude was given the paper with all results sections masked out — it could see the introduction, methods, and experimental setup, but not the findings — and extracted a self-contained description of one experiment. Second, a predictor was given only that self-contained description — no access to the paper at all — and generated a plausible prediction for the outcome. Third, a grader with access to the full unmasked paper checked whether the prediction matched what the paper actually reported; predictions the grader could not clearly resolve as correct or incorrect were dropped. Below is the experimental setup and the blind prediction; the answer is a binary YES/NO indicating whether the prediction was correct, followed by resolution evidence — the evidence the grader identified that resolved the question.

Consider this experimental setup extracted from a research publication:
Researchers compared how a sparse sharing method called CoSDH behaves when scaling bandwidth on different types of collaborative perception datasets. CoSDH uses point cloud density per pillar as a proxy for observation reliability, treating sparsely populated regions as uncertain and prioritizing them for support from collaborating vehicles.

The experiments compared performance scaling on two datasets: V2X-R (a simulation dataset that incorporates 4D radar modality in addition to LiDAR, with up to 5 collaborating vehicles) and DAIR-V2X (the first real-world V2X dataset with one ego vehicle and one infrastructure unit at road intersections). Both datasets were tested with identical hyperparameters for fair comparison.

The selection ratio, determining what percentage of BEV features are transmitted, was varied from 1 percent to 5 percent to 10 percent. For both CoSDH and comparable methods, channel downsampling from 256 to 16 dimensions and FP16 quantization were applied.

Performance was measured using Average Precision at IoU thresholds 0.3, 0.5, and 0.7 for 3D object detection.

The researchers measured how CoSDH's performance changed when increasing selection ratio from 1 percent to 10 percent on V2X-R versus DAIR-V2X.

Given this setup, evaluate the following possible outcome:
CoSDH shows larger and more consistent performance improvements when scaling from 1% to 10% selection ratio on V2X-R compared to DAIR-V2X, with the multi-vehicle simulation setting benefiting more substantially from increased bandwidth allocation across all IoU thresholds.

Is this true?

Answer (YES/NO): NO